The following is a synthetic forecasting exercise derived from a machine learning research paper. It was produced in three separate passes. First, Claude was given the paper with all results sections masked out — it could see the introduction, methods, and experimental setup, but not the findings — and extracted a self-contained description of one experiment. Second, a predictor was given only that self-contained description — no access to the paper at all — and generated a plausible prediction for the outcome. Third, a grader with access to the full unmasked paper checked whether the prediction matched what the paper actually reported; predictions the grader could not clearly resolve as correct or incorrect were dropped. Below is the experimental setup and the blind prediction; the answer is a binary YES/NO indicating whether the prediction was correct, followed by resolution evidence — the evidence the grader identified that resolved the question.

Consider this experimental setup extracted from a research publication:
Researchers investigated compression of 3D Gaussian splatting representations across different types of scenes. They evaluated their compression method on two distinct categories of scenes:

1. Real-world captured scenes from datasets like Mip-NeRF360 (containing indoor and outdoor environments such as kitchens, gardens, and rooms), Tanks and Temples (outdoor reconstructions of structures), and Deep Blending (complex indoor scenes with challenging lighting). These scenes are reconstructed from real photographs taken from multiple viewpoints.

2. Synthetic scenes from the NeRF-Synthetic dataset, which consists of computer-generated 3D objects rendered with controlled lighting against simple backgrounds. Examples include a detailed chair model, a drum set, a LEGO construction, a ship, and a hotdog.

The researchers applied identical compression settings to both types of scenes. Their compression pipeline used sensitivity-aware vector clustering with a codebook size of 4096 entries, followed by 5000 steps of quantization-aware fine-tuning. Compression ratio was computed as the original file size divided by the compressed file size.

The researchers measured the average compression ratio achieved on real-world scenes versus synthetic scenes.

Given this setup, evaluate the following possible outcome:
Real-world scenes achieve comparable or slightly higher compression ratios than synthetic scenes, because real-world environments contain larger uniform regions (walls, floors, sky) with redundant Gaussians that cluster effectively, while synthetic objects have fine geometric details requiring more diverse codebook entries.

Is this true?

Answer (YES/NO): NO